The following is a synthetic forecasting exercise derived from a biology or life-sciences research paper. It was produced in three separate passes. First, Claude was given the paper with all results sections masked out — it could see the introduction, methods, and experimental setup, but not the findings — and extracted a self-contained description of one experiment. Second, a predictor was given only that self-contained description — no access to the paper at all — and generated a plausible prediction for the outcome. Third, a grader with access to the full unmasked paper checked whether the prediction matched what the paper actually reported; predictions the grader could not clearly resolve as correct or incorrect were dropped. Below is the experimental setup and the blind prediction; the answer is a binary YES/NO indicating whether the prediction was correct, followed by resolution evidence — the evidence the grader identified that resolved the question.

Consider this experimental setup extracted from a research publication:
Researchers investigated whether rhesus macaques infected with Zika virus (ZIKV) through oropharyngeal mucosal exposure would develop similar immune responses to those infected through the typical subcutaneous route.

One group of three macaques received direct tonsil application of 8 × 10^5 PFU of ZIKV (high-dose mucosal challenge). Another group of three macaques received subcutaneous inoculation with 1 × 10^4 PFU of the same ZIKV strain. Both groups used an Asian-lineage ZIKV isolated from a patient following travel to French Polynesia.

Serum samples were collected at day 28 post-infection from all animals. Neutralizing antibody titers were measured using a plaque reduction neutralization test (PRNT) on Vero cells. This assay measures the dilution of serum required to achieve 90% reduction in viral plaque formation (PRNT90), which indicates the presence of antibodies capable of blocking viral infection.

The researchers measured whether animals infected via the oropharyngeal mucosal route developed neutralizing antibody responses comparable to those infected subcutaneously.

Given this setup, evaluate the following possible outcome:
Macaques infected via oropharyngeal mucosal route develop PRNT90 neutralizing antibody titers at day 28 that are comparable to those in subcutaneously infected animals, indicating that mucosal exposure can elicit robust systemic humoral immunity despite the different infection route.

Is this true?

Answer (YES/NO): YES